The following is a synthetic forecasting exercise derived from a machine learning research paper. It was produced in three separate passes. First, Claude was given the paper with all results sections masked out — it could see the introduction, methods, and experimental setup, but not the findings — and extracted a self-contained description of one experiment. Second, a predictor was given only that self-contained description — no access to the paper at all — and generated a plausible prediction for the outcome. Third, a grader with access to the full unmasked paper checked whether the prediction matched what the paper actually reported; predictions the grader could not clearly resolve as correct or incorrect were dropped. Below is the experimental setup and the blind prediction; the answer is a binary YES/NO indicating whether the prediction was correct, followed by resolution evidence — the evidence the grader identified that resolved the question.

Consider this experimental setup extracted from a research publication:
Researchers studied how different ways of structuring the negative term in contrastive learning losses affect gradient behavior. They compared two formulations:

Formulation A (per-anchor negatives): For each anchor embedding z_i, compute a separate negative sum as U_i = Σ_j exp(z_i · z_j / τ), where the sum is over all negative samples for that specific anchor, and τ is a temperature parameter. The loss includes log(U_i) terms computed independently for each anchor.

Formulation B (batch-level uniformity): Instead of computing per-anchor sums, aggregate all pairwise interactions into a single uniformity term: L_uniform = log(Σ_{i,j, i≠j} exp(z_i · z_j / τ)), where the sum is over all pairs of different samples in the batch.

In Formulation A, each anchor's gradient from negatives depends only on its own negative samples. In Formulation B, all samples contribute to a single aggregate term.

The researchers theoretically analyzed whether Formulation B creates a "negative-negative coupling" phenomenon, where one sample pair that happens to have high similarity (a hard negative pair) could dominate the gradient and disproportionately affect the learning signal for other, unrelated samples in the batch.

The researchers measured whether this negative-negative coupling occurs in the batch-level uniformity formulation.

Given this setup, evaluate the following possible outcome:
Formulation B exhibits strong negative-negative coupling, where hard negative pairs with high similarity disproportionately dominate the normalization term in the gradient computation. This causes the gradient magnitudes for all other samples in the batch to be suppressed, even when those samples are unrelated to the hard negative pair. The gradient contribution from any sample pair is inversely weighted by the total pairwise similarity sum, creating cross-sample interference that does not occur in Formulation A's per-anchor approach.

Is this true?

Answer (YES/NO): YES